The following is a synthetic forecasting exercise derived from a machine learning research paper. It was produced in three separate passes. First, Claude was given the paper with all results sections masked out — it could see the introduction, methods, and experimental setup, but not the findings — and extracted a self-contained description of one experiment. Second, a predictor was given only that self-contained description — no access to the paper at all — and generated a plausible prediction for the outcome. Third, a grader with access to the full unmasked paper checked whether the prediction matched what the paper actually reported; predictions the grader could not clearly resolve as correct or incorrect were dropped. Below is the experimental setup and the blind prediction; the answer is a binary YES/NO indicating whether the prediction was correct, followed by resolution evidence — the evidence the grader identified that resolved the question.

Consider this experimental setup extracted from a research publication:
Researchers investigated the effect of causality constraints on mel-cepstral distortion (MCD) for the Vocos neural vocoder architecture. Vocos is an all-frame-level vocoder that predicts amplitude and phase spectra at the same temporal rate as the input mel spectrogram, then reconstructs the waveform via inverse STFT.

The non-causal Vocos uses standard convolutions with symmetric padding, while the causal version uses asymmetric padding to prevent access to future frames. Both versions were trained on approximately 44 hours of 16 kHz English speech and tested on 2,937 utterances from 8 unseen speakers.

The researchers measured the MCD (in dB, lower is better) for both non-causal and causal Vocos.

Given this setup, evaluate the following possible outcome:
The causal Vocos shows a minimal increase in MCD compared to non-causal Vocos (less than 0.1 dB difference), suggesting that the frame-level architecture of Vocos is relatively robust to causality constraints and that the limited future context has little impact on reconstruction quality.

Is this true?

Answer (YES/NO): YES